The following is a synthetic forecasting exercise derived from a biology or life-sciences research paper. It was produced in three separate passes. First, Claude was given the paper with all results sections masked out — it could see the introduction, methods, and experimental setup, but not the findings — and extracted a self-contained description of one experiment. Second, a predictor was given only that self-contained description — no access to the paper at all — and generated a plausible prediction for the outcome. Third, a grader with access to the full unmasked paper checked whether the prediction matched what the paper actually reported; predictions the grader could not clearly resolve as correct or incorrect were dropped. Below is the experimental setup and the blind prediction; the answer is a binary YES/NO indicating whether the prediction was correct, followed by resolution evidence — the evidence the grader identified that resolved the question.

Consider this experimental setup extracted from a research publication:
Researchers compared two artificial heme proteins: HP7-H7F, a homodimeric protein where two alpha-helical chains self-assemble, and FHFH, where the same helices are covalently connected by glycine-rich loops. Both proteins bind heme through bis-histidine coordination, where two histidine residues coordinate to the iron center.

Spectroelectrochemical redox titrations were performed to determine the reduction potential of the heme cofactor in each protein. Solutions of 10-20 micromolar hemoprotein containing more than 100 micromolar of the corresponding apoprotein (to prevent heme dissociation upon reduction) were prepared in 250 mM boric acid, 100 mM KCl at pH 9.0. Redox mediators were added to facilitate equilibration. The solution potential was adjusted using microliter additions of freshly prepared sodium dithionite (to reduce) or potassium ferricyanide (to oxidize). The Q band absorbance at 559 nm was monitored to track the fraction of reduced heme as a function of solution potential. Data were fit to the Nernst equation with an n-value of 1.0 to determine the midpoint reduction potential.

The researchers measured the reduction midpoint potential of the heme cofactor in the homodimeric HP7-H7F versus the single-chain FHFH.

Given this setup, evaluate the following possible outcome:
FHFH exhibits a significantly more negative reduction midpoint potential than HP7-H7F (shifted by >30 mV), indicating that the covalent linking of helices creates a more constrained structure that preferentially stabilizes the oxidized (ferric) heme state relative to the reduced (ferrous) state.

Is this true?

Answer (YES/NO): NO